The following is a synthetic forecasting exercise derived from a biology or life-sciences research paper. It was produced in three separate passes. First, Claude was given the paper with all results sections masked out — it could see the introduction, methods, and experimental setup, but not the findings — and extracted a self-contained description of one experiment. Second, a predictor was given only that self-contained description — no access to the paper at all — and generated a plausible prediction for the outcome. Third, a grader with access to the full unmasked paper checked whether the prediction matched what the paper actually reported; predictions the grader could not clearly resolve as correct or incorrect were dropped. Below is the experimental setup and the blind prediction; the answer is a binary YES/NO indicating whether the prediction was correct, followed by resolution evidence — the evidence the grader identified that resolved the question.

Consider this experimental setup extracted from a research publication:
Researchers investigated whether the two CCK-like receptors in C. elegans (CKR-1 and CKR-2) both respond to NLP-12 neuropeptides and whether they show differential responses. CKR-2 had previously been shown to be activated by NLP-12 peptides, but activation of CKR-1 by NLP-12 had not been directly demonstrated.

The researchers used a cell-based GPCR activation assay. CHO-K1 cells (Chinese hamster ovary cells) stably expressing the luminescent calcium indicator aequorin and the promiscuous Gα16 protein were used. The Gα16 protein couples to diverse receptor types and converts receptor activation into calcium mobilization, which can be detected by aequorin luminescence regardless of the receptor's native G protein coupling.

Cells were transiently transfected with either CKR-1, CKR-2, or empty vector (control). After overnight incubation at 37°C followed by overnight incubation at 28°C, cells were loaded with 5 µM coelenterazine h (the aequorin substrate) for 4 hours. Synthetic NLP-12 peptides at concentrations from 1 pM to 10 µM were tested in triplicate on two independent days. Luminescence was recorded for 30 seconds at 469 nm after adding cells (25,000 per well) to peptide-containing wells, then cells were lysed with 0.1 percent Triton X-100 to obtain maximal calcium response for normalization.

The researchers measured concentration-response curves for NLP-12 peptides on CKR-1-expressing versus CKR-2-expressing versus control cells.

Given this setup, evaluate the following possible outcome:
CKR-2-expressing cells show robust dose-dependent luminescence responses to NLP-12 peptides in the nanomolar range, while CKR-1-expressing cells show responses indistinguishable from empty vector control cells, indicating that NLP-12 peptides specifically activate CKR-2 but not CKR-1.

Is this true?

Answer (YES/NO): NO